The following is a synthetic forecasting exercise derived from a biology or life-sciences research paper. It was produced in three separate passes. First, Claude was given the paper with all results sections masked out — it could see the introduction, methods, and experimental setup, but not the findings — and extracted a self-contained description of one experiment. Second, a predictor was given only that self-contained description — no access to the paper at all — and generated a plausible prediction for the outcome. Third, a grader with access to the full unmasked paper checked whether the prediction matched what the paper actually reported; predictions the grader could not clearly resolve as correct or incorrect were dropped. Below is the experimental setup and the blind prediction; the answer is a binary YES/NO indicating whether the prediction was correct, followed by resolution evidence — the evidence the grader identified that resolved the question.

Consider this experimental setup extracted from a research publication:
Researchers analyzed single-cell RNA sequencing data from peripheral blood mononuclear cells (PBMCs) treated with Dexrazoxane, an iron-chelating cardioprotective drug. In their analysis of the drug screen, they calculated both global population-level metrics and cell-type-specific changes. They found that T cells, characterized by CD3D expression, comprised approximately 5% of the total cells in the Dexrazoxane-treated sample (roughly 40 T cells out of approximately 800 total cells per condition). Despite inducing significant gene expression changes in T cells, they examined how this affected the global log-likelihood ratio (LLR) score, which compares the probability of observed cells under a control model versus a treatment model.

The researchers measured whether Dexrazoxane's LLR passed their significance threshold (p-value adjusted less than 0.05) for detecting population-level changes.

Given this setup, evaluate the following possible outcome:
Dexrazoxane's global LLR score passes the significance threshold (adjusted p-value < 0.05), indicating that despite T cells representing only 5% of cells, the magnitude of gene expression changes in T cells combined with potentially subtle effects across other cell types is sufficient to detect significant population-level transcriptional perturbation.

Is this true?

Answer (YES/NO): YES